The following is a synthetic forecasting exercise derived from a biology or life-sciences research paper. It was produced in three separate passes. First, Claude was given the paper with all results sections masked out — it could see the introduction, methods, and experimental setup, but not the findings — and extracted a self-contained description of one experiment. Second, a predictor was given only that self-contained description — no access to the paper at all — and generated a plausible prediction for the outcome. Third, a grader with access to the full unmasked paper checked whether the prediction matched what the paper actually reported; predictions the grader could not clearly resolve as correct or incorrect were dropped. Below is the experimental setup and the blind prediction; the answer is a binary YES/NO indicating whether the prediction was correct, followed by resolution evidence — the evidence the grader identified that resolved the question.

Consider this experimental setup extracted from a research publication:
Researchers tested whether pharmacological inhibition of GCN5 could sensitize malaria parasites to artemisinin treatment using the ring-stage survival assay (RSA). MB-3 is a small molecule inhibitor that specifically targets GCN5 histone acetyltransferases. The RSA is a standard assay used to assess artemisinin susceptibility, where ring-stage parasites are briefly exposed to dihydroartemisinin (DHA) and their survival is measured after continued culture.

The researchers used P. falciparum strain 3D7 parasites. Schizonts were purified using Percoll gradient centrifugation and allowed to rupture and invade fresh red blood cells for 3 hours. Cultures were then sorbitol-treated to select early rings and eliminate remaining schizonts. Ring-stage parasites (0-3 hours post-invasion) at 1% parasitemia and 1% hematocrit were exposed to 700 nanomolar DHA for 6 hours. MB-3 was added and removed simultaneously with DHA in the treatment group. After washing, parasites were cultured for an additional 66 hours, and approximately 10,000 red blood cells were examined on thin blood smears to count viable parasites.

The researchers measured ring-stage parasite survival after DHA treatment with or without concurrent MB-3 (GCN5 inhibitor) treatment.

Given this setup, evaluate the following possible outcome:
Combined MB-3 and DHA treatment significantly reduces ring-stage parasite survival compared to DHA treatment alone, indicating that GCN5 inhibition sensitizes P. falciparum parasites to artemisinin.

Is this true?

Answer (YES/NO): YES